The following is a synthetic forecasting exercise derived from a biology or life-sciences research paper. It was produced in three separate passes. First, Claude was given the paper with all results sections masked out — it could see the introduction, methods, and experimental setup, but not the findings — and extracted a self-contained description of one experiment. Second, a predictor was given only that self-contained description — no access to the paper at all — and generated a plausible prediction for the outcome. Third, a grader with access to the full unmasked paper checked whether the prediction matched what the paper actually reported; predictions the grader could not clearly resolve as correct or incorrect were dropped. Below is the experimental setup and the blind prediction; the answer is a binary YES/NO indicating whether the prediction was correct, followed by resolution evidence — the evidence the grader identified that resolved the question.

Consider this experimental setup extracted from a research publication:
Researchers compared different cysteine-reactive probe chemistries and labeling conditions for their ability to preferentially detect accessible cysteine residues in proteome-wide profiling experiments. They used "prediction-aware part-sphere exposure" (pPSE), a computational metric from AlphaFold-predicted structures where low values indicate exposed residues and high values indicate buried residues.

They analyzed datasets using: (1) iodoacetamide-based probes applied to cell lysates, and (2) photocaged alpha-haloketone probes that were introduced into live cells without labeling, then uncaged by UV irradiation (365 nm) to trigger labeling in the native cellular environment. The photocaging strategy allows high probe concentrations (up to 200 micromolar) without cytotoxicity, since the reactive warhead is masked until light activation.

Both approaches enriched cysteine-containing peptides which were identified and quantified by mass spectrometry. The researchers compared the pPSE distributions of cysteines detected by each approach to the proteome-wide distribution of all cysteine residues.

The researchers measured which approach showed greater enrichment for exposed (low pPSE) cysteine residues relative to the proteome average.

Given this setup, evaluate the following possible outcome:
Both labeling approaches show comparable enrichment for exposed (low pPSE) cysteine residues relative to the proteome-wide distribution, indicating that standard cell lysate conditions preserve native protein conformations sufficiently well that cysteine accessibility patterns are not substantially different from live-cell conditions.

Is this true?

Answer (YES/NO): NO